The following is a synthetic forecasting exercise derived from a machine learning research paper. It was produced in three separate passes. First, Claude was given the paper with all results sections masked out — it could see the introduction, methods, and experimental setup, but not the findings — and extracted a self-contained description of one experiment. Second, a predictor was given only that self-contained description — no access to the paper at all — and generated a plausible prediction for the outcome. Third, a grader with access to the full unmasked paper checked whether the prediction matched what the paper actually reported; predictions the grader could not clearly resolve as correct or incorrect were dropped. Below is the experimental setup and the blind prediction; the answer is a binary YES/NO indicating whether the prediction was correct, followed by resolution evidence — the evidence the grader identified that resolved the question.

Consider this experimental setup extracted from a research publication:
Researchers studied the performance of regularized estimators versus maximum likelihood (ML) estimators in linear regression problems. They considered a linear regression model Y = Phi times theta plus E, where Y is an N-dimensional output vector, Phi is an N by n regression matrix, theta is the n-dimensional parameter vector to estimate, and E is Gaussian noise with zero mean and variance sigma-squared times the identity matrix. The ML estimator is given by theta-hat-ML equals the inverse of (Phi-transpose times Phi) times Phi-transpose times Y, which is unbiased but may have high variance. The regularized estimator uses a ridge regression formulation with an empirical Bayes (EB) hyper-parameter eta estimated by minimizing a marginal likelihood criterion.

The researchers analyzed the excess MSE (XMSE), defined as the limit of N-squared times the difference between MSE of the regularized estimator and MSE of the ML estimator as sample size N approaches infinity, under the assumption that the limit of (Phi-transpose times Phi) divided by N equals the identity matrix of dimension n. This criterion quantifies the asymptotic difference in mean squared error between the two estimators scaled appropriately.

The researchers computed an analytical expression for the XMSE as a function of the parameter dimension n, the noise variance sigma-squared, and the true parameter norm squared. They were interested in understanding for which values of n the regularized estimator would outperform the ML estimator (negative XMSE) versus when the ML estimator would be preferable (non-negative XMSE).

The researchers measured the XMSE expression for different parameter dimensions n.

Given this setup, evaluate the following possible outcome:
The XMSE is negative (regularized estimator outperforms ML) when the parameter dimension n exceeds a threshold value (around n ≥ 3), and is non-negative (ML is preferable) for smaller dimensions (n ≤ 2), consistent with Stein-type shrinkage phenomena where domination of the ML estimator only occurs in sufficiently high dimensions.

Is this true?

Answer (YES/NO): NO